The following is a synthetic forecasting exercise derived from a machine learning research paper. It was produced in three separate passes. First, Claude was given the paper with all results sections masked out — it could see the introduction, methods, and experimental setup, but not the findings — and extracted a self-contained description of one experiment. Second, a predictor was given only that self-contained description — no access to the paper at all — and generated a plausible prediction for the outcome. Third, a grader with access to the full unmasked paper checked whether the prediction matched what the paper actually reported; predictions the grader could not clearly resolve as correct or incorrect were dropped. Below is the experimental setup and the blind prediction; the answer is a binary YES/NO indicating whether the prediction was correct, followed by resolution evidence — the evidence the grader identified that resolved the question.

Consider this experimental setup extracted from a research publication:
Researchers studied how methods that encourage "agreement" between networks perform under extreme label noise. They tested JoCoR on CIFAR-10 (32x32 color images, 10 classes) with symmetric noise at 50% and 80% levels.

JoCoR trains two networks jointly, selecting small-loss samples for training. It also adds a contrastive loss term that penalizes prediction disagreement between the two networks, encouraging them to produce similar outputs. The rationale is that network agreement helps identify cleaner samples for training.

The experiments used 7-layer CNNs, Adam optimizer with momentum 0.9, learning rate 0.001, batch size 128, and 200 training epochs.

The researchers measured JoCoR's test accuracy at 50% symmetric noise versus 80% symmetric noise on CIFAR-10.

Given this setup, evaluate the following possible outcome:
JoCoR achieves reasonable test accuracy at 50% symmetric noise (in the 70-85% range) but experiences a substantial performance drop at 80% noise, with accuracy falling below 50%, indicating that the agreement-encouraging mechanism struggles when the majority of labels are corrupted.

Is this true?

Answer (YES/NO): YES